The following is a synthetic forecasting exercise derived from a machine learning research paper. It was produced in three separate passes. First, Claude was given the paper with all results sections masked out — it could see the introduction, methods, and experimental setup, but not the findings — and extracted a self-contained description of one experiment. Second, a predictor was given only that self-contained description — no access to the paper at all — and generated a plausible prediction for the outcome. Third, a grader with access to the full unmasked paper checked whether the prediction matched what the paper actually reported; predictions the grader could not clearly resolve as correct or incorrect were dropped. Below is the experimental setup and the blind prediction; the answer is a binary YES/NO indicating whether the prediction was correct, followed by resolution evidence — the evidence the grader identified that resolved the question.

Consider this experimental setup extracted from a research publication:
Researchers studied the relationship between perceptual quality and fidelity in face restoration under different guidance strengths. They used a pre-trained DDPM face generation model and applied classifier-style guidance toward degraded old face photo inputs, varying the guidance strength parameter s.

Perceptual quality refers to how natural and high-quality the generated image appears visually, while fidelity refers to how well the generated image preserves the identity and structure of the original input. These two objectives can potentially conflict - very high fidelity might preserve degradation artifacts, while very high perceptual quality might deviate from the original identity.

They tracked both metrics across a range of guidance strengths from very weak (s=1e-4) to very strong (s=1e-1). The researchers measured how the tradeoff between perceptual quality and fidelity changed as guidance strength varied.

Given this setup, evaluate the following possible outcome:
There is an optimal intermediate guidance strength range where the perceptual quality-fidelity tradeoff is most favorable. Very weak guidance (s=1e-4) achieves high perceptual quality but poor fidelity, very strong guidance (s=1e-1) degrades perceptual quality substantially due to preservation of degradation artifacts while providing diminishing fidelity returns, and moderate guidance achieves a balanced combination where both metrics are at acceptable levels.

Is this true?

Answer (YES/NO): NO